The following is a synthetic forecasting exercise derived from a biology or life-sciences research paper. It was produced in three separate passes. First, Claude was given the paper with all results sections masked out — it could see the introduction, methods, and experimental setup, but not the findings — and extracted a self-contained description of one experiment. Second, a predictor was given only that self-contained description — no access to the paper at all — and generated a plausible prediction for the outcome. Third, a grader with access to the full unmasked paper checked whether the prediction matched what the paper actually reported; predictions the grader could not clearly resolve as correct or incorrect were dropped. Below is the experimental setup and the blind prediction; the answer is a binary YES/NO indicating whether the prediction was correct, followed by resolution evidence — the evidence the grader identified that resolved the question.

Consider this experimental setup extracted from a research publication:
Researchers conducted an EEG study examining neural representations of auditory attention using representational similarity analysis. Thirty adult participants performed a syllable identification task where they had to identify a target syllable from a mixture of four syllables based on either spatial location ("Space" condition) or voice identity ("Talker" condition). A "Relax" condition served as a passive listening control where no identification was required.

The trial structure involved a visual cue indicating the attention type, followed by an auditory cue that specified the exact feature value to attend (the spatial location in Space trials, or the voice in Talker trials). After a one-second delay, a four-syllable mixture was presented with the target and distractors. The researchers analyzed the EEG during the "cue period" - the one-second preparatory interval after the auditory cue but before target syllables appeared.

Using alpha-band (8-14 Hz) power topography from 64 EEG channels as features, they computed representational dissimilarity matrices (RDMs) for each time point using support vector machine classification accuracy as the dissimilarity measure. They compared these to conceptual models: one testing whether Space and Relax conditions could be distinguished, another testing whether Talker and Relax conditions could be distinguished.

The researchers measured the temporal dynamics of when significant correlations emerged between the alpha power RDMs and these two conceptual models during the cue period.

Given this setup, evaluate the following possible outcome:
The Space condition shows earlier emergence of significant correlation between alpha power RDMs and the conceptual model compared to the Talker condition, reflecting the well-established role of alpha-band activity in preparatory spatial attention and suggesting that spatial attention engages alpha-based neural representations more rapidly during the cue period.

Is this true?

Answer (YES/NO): NO